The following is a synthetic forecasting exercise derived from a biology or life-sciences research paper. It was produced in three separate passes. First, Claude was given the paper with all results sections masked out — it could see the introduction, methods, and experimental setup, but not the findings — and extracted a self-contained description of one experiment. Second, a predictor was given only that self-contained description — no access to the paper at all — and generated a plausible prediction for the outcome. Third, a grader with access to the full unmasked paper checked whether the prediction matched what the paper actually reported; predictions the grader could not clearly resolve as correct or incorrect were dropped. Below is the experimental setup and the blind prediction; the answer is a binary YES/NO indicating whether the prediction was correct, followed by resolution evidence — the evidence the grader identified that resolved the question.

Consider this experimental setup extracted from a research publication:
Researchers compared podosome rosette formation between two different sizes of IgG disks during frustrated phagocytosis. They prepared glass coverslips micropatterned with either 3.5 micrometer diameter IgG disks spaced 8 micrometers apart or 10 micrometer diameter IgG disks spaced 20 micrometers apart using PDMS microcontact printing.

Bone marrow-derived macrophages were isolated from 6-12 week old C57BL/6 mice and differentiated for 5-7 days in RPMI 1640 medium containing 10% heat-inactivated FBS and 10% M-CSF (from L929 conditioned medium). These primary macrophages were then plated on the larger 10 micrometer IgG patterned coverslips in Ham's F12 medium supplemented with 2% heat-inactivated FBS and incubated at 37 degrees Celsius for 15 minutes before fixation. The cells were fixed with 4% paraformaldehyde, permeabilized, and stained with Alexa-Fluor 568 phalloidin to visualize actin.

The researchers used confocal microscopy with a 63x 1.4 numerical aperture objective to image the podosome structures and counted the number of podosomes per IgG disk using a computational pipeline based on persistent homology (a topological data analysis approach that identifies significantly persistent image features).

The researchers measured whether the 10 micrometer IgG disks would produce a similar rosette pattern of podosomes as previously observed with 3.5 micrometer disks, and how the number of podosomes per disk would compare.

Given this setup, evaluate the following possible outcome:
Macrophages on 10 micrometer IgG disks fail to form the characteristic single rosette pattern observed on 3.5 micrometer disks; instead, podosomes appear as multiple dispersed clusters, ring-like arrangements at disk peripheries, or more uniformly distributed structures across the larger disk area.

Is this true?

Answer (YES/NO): NO